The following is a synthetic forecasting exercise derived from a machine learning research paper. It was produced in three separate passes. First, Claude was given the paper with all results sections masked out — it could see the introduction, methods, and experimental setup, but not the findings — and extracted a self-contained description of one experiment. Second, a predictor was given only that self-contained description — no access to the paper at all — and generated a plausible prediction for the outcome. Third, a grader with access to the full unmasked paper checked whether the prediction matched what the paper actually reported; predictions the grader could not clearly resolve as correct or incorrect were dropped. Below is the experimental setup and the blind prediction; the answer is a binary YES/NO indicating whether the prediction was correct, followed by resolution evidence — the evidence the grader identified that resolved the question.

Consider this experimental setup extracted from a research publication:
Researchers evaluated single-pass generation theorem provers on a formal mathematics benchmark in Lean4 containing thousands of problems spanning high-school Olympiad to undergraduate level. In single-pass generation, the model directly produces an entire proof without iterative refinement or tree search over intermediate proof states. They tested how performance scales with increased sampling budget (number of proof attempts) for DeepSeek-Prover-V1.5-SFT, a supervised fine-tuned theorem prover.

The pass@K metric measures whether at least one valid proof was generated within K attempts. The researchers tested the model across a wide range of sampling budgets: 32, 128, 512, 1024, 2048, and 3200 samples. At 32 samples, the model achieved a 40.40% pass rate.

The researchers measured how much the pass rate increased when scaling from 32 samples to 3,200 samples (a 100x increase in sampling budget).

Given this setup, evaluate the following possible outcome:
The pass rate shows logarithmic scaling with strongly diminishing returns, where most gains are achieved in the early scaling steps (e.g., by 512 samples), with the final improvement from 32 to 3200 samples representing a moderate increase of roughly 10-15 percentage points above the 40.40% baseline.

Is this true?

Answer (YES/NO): NO